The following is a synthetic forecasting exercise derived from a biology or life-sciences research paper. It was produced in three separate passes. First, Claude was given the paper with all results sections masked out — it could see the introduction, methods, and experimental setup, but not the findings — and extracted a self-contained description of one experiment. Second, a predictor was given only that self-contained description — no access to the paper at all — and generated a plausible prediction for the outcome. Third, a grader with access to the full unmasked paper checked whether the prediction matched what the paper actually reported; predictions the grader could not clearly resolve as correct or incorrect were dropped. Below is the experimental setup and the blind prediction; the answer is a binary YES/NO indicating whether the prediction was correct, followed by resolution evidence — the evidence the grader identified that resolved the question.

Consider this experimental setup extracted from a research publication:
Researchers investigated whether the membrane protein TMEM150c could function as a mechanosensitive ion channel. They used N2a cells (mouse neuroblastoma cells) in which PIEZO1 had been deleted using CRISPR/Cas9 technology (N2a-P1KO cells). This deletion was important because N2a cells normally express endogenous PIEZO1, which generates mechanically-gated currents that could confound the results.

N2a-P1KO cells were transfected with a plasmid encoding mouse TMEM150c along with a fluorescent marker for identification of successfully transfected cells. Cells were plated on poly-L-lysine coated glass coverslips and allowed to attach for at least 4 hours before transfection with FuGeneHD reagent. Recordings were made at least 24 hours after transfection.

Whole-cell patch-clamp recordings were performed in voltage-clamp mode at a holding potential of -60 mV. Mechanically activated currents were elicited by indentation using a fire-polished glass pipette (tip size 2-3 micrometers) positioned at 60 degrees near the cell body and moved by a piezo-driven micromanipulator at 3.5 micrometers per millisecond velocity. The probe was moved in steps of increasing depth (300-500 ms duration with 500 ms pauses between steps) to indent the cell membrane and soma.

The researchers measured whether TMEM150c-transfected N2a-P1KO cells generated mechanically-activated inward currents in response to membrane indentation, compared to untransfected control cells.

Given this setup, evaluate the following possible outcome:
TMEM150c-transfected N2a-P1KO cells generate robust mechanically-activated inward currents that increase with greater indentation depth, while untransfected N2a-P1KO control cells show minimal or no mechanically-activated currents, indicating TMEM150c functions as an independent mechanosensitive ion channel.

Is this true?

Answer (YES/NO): NO